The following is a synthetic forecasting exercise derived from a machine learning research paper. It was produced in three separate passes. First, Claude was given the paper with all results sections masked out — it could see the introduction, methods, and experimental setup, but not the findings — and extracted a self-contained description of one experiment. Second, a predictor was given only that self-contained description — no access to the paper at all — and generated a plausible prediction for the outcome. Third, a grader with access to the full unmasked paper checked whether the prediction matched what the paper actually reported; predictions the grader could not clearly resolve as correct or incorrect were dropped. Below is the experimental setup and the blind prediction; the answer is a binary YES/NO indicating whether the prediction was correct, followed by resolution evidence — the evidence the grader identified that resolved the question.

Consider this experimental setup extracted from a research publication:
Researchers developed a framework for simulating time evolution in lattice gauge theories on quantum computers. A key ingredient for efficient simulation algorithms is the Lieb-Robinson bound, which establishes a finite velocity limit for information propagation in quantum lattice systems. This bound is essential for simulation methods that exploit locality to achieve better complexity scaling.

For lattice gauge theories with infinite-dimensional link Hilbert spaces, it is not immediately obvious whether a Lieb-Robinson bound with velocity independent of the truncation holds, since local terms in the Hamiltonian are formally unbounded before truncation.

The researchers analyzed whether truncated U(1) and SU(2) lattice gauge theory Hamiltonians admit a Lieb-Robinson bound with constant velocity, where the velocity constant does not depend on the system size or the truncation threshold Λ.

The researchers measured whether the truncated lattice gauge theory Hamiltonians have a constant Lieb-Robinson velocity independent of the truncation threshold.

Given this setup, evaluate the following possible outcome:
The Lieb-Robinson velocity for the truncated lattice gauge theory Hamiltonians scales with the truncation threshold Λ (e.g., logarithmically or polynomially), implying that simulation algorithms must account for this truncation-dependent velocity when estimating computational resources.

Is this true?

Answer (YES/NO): NO